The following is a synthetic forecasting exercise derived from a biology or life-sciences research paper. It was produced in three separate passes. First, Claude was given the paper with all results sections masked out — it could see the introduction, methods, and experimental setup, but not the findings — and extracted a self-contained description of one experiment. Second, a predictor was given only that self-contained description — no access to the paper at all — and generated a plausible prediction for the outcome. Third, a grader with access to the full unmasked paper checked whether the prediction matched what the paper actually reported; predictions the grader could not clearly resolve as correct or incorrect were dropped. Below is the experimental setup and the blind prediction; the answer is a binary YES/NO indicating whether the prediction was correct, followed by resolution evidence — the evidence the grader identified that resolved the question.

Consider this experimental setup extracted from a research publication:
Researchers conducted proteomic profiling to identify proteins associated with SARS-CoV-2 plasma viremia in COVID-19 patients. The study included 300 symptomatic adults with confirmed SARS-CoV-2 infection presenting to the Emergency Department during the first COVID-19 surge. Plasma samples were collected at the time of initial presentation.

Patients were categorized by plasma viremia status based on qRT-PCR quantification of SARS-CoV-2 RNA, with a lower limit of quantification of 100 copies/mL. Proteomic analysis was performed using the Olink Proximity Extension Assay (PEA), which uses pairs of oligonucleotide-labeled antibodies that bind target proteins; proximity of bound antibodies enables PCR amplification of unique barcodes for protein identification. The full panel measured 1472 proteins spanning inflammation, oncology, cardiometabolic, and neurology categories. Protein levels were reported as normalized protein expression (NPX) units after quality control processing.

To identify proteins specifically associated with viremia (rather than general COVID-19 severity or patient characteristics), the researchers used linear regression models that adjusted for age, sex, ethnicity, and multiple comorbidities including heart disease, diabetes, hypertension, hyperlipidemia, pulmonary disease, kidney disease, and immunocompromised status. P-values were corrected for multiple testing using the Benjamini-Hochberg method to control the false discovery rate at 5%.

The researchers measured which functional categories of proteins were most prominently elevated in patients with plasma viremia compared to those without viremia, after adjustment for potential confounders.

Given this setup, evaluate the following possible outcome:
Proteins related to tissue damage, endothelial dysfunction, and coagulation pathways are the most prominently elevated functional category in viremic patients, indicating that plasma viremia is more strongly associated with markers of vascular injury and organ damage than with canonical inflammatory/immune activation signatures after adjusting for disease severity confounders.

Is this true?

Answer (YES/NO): NO